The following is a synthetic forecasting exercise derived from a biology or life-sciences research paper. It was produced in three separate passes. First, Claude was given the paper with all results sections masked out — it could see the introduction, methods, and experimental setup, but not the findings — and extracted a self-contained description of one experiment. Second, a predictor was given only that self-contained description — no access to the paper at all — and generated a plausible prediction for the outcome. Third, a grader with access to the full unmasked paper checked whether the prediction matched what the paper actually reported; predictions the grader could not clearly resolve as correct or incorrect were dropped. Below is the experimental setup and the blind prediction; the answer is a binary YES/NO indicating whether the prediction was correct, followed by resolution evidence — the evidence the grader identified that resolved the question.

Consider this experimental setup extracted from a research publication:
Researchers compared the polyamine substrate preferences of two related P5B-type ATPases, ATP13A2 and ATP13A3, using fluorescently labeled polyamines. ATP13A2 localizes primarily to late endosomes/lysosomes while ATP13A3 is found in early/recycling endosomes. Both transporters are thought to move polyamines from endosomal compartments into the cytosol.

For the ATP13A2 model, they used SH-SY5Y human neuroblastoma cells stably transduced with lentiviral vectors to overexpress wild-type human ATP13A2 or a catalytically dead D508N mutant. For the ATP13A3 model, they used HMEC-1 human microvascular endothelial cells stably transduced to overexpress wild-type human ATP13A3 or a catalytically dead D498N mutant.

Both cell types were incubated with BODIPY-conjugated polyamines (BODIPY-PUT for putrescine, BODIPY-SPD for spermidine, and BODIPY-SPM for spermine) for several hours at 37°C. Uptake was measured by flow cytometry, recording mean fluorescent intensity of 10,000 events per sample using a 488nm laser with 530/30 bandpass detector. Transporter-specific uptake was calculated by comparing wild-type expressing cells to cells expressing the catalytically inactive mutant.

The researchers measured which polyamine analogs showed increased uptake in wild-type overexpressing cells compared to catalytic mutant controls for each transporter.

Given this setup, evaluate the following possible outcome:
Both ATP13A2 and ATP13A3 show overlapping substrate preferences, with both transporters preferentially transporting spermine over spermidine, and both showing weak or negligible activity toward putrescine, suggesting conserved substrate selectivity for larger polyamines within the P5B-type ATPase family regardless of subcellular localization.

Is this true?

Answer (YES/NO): NO